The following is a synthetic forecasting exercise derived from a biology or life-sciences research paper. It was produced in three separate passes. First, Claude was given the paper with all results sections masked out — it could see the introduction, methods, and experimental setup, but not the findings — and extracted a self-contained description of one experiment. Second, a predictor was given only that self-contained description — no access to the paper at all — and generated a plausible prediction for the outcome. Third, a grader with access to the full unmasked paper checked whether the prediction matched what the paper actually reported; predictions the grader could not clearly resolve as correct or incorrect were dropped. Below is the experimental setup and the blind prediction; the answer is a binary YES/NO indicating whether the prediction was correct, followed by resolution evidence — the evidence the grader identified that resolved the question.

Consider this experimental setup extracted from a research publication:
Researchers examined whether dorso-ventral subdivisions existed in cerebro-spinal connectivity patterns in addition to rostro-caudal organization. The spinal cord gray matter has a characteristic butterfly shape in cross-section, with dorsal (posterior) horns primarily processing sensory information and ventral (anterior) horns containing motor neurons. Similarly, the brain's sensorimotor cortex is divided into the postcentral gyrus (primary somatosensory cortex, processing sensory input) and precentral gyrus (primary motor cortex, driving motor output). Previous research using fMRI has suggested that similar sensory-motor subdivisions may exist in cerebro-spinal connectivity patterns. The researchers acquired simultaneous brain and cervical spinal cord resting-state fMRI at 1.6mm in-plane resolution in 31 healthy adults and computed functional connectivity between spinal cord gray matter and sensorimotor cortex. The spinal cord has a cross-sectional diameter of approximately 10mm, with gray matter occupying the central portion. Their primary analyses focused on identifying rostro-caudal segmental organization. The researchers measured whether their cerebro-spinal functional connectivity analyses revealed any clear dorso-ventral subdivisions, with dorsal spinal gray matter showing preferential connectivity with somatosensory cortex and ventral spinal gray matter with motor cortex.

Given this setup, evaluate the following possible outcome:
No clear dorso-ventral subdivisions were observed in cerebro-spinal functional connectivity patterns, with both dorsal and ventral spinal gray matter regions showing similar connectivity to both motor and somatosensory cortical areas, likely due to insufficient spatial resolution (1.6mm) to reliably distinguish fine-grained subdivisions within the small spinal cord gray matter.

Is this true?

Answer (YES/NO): NO